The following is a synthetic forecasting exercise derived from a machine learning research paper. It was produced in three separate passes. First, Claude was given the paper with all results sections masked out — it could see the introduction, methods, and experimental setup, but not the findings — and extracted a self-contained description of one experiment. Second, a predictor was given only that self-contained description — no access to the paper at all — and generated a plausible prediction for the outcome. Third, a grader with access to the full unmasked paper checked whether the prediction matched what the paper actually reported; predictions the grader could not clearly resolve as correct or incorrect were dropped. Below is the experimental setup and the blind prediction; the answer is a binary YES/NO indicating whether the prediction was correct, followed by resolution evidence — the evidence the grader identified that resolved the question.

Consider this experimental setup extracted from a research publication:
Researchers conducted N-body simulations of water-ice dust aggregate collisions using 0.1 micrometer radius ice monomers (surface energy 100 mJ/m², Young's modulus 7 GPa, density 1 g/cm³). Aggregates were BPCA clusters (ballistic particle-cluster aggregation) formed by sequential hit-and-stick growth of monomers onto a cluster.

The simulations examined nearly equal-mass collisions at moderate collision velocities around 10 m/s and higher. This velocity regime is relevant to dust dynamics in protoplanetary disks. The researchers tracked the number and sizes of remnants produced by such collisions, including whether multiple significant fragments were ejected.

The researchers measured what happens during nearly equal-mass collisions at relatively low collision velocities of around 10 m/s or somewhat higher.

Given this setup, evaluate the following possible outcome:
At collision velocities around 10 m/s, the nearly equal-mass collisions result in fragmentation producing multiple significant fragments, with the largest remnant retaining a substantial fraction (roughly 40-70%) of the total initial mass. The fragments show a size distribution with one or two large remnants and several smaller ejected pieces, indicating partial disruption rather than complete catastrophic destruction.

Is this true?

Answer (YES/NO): NO